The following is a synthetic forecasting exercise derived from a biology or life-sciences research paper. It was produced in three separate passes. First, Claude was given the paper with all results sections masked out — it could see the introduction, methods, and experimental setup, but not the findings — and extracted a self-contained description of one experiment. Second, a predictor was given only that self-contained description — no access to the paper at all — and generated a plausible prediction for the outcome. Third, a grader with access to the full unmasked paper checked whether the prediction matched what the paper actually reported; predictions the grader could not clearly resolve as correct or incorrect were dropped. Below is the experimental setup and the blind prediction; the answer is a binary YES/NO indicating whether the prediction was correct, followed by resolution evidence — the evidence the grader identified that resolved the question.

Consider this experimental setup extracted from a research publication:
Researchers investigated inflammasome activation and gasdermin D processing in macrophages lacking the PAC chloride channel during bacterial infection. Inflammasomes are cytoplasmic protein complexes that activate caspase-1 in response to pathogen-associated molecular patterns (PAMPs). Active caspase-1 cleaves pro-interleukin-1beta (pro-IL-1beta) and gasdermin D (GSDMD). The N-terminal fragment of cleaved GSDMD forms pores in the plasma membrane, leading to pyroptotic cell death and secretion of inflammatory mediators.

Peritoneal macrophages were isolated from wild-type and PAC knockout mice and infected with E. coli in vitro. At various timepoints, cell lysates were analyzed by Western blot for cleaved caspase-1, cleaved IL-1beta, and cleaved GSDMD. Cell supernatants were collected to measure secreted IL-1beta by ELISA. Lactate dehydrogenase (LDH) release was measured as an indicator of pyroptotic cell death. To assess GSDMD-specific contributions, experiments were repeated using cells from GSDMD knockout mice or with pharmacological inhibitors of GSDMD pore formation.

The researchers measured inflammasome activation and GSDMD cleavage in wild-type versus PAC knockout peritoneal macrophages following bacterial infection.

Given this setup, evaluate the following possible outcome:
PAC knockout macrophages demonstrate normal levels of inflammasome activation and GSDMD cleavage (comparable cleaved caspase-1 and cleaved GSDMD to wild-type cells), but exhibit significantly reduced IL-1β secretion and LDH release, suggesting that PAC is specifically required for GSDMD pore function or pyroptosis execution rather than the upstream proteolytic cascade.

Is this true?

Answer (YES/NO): NO